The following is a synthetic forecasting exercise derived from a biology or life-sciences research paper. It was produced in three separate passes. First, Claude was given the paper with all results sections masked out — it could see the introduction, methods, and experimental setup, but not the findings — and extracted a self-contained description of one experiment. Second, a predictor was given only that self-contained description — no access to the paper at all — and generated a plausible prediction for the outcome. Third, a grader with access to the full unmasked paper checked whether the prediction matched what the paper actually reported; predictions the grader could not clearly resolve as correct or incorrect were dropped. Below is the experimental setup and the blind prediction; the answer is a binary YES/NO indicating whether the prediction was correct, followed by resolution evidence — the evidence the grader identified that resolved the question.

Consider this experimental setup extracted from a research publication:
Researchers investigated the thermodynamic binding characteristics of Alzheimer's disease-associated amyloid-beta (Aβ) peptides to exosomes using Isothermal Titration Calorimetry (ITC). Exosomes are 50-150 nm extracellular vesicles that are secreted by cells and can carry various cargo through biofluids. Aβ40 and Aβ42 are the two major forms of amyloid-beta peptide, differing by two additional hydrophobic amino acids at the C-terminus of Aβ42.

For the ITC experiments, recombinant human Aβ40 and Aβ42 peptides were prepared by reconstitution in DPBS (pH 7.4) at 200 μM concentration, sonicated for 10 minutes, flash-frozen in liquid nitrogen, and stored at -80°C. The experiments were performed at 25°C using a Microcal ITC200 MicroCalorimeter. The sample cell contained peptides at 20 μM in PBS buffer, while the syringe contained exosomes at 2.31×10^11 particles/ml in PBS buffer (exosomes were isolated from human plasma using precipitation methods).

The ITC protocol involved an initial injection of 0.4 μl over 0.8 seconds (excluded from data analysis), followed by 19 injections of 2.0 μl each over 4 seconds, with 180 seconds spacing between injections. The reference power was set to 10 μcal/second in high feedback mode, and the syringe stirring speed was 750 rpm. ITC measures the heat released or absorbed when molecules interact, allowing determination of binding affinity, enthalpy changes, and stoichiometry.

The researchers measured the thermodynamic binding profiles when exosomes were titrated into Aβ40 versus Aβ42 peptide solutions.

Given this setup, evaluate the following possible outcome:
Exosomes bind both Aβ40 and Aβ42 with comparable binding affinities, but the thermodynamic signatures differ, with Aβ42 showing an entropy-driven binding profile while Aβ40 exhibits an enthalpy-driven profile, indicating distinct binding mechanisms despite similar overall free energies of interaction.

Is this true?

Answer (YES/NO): NO